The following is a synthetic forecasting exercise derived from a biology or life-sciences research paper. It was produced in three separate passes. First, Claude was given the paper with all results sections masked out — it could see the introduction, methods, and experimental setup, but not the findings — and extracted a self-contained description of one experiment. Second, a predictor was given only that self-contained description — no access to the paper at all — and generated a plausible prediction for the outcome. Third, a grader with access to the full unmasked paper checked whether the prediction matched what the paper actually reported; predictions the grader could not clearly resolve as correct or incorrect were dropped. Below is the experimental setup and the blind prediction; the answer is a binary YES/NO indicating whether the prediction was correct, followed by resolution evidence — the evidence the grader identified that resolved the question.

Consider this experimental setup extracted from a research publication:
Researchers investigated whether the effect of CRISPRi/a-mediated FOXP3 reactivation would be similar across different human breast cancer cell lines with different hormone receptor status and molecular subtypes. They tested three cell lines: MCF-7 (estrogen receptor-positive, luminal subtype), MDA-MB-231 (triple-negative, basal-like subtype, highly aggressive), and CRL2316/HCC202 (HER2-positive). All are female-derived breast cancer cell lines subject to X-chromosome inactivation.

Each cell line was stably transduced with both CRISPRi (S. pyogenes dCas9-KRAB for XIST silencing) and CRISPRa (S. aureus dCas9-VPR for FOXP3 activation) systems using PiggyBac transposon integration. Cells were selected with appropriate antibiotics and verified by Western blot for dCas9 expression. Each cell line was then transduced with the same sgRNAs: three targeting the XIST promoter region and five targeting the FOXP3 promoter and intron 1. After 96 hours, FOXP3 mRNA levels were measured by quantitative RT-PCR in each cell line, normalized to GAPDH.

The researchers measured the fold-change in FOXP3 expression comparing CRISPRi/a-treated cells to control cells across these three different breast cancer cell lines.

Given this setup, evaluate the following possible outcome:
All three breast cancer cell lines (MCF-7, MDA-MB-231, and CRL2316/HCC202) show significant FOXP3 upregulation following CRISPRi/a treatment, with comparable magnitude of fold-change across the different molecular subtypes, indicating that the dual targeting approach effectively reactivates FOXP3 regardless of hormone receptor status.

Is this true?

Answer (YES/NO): YES